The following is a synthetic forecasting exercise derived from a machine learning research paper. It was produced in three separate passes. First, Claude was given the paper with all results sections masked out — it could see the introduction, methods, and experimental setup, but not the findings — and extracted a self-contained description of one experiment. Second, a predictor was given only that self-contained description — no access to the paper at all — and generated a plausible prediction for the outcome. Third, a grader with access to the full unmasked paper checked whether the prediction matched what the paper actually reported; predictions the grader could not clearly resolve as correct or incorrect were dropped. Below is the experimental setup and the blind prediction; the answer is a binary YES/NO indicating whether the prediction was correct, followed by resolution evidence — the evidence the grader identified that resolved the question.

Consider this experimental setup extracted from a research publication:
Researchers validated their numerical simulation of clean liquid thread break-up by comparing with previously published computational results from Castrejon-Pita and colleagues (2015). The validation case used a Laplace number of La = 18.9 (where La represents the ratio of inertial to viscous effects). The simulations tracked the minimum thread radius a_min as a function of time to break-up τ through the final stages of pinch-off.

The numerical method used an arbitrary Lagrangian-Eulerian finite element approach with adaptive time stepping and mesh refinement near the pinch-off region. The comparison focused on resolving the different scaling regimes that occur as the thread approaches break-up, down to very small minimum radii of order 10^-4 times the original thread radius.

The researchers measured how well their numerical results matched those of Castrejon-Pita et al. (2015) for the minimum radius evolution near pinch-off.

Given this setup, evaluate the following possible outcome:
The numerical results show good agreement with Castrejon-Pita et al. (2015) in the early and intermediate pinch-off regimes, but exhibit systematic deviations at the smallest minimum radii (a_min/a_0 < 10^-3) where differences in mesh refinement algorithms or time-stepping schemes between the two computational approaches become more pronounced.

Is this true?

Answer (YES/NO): NO